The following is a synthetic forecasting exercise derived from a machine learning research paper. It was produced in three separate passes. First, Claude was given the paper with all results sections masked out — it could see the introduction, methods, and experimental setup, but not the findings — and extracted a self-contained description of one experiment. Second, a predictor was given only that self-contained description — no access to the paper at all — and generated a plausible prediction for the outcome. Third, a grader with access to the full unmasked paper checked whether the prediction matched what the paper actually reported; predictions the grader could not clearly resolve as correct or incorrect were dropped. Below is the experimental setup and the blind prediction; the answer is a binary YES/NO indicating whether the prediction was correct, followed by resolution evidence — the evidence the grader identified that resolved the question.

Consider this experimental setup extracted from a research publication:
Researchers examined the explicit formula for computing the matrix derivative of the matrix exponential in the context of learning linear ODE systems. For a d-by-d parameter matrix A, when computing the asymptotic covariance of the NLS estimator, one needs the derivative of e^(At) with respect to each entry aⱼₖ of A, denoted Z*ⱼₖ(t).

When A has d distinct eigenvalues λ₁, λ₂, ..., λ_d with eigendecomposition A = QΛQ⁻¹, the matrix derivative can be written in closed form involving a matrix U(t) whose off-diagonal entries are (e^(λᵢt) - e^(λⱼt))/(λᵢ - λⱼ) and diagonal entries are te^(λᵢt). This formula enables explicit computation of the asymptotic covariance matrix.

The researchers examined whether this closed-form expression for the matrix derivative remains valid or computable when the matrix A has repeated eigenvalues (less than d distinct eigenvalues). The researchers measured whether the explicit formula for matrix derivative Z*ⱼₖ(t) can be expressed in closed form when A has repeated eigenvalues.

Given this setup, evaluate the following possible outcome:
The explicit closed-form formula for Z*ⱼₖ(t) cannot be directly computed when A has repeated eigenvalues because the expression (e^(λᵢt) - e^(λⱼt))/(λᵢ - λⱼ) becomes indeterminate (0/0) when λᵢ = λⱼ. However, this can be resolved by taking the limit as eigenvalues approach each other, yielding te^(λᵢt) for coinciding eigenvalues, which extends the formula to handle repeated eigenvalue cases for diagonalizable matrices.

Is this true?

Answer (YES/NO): NO